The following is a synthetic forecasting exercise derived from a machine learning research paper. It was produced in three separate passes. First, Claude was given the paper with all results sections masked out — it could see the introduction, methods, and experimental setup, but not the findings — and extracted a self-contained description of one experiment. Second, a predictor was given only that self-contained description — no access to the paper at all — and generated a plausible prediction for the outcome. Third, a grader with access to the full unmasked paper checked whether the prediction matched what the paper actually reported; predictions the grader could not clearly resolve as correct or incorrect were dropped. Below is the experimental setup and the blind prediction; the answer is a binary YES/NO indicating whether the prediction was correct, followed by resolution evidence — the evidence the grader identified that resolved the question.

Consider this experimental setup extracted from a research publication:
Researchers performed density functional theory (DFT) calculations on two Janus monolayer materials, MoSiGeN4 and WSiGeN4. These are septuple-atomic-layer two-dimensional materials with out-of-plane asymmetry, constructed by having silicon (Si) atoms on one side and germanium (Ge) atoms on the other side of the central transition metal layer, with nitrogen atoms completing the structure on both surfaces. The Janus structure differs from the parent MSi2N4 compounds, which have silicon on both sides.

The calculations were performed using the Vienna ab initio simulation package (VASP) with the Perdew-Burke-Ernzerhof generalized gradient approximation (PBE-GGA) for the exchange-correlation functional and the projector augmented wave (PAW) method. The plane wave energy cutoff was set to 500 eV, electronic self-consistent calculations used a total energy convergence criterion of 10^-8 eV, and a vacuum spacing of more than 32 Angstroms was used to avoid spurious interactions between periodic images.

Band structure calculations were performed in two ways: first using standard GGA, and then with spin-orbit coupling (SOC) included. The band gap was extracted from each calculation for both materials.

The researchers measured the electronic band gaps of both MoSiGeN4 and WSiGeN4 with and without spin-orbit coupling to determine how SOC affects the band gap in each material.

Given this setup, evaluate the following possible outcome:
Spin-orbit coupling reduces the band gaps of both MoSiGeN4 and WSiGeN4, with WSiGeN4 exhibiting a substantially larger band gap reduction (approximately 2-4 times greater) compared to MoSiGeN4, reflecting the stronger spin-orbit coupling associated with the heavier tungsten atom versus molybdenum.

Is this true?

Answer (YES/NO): NO